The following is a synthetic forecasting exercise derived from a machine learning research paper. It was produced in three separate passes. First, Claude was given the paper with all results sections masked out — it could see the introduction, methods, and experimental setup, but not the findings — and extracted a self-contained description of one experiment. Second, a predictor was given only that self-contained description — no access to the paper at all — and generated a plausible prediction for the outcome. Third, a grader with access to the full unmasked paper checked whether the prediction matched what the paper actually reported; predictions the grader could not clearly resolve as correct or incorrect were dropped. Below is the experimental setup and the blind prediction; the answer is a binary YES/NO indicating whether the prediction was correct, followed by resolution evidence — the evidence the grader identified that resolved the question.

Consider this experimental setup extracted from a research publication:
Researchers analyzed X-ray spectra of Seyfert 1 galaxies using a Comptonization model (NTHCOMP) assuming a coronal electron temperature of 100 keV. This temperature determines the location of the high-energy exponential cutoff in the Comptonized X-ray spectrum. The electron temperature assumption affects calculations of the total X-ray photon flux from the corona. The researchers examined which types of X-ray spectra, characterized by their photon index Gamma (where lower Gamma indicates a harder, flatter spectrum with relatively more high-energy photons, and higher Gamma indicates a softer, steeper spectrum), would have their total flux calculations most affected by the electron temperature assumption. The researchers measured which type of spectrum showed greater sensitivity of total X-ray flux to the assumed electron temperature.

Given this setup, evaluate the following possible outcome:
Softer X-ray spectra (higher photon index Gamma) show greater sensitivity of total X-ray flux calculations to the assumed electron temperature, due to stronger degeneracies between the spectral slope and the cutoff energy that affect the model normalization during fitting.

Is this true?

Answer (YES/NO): NO